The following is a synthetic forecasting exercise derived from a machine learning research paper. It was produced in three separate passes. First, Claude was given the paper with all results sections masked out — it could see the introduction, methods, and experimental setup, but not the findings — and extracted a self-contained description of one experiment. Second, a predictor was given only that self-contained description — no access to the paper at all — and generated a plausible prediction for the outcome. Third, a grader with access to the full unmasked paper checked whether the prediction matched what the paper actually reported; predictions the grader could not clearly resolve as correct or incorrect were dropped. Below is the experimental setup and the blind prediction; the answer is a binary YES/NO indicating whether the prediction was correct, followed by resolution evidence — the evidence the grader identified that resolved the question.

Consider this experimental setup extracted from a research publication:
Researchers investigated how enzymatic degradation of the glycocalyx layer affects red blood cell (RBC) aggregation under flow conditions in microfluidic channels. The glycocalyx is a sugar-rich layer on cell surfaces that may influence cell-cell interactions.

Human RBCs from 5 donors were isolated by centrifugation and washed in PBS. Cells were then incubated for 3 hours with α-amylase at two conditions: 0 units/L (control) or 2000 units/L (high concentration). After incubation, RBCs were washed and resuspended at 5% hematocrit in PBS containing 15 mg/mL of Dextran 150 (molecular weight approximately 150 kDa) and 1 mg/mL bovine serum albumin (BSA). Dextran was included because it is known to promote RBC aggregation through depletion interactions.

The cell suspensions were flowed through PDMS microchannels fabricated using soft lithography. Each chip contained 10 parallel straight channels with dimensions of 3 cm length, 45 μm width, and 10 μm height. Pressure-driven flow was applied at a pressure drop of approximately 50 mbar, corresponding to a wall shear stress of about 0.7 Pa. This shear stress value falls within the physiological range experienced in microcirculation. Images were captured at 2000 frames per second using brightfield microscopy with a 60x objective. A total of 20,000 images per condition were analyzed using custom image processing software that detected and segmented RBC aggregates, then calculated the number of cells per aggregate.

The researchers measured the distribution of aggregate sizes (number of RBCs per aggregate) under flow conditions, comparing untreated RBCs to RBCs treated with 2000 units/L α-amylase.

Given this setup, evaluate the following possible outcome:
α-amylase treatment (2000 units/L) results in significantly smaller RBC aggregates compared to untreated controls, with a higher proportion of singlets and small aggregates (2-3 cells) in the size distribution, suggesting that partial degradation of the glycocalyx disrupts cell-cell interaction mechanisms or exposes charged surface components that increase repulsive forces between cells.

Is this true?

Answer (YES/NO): NO